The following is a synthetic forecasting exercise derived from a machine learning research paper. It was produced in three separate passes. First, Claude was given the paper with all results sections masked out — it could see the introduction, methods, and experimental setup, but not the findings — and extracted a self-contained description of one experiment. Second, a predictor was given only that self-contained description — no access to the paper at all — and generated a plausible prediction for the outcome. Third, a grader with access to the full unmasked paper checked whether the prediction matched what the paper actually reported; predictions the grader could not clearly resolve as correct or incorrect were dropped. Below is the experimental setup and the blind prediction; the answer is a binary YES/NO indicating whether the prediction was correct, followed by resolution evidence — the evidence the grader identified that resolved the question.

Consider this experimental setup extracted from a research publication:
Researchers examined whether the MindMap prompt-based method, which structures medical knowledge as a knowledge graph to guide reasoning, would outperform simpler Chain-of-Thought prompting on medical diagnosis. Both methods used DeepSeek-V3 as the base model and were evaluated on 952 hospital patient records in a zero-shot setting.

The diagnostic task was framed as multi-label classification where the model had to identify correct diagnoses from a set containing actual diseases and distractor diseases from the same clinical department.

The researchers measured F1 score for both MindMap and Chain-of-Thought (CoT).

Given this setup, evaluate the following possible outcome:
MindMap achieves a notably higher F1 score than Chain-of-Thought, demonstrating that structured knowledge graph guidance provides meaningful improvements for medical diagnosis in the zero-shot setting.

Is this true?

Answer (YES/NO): NO